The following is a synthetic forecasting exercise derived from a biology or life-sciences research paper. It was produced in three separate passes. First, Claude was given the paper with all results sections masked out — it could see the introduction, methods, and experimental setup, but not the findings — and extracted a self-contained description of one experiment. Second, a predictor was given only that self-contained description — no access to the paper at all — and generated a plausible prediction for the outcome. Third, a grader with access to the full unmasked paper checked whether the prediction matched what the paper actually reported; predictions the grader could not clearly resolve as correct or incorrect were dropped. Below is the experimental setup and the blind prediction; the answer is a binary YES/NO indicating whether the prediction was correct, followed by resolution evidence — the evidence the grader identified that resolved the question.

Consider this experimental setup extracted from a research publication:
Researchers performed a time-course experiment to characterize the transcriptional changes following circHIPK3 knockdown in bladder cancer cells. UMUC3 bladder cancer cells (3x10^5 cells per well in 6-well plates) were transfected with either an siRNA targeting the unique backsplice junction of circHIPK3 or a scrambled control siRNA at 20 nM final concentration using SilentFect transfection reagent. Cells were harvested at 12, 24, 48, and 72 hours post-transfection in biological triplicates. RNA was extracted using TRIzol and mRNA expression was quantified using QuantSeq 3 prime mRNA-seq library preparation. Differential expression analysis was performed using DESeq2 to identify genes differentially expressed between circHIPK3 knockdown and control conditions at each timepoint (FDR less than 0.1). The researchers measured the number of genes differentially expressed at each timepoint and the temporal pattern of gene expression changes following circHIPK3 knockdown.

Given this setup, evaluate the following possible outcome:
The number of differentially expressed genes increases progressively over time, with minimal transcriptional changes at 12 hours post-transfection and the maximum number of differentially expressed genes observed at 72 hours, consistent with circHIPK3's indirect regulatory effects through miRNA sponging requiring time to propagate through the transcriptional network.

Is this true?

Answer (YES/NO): NO